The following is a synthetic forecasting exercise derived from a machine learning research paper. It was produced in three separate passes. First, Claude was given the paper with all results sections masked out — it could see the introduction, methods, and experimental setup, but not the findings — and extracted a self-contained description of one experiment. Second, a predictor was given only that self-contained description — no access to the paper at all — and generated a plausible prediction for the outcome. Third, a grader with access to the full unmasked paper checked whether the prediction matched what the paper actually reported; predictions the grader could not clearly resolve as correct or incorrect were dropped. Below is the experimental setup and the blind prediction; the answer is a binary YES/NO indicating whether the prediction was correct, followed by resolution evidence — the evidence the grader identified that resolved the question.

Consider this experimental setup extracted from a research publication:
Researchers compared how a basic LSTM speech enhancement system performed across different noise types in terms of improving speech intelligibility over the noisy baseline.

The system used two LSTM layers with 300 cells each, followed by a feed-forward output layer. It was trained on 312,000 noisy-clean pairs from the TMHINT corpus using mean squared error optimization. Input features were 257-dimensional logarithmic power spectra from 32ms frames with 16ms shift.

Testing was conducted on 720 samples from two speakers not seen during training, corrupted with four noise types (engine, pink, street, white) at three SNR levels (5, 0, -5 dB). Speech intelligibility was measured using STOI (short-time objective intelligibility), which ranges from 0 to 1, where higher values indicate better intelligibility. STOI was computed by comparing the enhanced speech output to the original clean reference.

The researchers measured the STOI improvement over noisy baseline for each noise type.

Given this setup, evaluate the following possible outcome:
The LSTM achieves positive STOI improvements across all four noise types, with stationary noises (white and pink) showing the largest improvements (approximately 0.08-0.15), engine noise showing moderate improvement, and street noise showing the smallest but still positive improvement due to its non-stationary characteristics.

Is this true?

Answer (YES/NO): NO